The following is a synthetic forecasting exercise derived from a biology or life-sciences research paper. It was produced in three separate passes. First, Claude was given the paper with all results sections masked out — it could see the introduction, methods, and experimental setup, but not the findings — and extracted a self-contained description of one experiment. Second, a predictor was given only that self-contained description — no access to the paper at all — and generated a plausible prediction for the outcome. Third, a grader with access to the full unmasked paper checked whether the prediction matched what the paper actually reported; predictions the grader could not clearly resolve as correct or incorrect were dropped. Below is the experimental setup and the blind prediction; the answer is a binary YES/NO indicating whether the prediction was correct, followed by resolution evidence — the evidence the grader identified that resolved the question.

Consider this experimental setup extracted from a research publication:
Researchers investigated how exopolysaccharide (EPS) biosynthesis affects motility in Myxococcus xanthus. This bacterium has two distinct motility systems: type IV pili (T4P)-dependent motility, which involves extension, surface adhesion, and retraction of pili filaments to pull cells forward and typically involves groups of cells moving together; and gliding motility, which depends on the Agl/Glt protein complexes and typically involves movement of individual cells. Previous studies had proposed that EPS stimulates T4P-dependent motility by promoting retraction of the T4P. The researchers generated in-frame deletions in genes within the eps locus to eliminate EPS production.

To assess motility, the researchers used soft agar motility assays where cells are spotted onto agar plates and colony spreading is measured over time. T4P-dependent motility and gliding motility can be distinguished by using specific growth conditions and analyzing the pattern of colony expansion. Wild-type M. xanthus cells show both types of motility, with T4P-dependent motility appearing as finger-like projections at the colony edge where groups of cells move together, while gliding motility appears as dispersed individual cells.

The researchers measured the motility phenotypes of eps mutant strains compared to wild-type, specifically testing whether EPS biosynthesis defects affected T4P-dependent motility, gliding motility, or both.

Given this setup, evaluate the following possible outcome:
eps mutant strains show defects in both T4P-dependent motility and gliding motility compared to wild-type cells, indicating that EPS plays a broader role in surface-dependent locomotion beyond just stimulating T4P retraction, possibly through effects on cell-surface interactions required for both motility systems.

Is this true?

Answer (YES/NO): NO